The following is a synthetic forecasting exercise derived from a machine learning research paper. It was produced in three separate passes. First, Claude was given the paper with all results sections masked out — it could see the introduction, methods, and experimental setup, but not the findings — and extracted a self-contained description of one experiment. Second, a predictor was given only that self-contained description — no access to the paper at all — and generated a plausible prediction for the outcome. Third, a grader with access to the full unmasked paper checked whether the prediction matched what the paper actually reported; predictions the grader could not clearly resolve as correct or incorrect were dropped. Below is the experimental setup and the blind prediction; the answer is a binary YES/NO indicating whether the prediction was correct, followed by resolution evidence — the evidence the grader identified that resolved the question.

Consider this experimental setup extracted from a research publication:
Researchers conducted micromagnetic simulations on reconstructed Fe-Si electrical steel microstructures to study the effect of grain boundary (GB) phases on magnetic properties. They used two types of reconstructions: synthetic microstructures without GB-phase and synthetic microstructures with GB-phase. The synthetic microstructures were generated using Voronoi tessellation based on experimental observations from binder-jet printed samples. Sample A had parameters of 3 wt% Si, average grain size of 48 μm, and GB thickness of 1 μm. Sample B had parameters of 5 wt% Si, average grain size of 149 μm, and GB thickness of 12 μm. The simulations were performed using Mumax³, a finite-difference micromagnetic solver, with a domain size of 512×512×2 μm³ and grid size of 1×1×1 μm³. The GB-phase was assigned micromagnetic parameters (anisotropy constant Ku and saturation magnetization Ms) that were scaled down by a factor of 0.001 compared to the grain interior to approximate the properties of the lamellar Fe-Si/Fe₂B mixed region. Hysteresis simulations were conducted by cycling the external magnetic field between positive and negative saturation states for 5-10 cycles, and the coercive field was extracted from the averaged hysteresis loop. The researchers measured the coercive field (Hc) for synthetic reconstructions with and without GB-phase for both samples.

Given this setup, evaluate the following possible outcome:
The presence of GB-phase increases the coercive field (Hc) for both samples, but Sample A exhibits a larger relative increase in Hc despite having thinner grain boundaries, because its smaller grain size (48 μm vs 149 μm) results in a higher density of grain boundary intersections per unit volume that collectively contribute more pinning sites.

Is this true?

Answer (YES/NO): NO